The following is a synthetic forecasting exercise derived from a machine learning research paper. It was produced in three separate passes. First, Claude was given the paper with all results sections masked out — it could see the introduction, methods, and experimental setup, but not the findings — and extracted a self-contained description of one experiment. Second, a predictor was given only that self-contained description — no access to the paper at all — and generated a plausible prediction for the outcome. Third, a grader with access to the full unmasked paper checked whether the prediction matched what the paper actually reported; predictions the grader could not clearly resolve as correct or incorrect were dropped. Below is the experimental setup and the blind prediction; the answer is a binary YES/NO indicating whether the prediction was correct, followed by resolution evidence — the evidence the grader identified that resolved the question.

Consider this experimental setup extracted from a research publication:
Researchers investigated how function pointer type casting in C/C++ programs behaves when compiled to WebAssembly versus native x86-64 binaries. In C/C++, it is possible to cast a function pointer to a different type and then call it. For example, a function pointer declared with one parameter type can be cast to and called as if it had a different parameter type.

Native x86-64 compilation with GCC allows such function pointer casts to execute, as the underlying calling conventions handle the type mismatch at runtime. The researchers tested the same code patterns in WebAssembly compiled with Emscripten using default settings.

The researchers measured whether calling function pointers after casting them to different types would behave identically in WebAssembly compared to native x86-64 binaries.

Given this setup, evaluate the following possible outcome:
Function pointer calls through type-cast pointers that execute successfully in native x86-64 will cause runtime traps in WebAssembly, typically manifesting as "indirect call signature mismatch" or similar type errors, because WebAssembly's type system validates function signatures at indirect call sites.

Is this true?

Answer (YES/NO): YES